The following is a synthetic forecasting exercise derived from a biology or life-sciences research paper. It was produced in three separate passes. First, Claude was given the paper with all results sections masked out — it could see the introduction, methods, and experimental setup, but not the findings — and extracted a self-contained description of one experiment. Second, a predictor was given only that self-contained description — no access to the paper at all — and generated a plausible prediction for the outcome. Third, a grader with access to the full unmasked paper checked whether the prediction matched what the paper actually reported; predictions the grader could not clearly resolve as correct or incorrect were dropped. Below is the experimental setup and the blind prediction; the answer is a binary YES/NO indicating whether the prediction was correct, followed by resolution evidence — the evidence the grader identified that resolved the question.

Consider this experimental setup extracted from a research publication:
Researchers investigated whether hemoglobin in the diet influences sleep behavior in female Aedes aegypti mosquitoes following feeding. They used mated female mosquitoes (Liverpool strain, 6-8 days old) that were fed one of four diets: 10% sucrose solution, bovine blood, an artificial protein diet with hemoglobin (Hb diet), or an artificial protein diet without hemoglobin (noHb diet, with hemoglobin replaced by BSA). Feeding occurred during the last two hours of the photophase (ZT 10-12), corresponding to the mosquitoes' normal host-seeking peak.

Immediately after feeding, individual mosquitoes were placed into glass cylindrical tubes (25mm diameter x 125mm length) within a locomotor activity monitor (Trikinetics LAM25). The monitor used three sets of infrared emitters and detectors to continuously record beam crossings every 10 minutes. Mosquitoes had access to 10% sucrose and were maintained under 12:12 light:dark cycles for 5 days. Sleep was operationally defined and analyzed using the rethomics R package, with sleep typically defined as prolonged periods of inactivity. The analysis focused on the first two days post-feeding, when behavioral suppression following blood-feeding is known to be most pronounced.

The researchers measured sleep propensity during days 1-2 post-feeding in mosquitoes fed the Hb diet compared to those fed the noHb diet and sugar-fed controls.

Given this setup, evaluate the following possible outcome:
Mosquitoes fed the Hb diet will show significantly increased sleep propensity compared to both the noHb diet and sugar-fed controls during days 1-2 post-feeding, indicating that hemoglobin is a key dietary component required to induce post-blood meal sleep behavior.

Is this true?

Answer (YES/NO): NO